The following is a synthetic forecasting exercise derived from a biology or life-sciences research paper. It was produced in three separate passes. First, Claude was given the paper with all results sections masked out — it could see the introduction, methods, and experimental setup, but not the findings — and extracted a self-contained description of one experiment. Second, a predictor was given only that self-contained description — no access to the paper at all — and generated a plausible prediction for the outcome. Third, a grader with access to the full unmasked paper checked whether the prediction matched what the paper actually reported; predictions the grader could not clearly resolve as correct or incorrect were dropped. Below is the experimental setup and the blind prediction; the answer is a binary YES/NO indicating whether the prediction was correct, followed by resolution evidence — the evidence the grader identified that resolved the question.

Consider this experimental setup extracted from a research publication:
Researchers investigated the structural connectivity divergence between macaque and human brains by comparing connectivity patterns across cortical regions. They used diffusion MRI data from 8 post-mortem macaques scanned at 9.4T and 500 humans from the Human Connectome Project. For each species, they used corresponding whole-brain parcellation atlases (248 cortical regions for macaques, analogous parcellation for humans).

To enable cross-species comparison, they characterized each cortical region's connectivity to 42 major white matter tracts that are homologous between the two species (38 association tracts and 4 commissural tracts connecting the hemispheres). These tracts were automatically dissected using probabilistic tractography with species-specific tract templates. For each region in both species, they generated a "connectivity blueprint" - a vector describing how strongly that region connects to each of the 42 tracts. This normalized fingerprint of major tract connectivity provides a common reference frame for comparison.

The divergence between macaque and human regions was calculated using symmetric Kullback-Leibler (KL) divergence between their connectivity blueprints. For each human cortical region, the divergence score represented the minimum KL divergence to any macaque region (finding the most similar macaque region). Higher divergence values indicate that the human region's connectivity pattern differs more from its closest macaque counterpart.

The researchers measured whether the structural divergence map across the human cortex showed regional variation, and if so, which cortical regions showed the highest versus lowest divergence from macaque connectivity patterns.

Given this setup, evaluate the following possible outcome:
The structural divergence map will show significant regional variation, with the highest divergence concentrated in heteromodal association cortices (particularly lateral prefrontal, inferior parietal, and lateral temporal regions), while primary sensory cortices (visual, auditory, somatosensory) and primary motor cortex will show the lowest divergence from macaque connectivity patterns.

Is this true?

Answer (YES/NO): NO